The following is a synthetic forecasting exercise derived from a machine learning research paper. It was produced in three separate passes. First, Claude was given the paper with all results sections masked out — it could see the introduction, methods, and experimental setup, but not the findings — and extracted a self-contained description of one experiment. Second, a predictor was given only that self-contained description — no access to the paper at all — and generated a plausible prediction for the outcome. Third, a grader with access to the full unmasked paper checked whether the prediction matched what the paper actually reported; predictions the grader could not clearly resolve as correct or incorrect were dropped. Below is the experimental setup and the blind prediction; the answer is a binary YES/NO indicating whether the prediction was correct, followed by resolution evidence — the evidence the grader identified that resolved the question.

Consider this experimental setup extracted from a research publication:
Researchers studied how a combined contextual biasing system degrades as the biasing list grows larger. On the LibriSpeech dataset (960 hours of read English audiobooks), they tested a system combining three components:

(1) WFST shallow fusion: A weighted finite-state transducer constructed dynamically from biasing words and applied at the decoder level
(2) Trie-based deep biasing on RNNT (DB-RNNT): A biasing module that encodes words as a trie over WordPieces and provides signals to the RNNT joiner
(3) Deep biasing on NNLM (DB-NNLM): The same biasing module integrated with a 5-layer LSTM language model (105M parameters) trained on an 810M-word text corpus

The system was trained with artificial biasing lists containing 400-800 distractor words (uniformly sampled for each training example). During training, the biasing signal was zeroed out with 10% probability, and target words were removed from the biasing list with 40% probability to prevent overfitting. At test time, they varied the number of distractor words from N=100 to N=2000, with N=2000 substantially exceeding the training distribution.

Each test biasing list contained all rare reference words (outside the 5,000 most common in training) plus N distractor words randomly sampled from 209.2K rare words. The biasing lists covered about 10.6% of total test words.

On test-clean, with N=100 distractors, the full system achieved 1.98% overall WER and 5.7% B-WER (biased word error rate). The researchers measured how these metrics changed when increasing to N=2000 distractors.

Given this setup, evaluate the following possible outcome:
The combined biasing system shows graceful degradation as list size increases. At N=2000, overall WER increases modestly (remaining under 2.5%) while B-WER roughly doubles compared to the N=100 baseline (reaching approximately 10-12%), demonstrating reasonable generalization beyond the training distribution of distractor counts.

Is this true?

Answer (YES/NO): NO